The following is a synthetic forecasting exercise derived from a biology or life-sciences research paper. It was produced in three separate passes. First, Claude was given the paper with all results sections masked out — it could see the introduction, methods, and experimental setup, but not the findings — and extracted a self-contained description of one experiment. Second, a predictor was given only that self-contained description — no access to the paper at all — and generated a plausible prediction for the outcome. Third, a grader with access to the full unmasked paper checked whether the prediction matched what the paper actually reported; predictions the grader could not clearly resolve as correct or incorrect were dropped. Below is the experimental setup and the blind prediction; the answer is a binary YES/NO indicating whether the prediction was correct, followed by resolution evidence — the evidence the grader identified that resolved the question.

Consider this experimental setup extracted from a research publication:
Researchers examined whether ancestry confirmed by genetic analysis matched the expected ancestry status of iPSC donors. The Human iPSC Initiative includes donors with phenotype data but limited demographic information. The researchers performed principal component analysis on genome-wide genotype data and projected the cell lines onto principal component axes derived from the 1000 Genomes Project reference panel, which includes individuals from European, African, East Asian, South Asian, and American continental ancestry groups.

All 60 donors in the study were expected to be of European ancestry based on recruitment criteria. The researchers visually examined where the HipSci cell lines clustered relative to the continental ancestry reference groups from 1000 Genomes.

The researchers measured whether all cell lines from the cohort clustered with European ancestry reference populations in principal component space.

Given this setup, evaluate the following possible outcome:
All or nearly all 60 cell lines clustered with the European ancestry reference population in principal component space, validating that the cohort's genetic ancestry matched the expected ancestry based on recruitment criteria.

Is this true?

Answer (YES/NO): YES